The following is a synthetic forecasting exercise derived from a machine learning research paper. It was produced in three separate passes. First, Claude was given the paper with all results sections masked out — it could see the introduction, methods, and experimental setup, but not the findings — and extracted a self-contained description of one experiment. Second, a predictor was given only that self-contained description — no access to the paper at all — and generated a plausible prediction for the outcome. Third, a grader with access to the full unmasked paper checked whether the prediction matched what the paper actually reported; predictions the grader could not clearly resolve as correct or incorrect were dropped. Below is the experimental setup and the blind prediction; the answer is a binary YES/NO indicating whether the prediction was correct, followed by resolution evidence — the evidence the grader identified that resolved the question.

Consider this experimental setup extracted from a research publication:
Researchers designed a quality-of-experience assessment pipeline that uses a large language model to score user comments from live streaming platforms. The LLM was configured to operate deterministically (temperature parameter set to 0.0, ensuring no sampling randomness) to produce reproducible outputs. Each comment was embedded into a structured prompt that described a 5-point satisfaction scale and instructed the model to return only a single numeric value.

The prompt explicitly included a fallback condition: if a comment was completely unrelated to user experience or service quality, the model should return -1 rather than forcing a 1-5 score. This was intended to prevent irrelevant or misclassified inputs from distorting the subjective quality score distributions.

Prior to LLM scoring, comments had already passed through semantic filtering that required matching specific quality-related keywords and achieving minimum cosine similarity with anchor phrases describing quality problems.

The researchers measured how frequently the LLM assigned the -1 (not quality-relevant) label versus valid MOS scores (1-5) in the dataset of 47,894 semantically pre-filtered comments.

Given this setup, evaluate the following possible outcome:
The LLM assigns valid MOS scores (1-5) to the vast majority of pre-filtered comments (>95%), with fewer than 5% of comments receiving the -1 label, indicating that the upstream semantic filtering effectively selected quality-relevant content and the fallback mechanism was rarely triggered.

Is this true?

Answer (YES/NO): NO